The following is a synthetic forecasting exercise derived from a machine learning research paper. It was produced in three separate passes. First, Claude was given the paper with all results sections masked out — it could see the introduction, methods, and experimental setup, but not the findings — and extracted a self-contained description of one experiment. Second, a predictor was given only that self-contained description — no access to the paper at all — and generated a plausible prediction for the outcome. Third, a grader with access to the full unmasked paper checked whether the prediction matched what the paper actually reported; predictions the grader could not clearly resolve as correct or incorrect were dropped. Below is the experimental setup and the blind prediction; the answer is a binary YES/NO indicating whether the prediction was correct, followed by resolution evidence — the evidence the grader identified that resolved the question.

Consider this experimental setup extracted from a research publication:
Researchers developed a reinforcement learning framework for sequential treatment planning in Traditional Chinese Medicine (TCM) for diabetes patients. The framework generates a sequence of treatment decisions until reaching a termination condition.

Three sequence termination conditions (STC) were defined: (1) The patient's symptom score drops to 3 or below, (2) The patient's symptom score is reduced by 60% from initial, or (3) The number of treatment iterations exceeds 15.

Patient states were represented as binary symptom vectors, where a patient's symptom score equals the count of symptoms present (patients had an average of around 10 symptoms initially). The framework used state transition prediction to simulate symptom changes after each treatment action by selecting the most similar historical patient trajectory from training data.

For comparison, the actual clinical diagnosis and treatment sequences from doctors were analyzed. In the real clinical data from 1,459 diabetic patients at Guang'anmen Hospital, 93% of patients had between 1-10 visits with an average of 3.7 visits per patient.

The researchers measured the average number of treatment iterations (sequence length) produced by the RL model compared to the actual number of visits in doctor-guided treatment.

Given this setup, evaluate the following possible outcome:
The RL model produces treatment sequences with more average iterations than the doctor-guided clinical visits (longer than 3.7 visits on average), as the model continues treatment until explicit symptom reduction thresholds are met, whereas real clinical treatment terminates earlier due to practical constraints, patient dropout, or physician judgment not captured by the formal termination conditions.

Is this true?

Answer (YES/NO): YES